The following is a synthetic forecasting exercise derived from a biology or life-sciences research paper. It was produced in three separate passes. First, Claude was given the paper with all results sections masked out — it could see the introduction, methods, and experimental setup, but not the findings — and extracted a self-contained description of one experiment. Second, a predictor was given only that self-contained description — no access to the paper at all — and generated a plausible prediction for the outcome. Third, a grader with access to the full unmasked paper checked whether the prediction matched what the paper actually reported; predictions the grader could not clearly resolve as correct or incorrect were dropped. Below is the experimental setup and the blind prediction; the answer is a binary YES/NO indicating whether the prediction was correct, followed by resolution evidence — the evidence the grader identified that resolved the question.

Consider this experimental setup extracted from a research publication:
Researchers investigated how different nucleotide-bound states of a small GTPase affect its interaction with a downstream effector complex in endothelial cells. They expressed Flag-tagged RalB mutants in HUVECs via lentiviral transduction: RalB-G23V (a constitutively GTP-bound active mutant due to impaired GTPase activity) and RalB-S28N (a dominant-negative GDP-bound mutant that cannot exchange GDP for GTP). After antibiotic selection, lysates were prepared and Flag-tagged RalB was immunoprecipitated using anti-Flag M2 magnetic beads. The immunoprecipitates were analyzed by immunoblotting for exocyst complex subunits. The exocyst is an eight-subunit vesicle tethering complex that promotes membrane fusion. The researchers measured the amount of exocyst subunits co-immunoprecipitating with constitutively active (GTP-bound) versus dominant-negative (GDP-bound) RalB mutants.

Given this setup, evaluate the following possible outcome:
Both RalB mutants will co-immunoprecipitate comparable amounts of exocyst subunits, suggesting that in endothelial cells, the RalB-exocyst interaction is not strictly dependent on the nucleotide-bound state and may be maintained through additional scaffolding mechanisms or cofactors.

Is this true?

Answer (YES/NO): NO